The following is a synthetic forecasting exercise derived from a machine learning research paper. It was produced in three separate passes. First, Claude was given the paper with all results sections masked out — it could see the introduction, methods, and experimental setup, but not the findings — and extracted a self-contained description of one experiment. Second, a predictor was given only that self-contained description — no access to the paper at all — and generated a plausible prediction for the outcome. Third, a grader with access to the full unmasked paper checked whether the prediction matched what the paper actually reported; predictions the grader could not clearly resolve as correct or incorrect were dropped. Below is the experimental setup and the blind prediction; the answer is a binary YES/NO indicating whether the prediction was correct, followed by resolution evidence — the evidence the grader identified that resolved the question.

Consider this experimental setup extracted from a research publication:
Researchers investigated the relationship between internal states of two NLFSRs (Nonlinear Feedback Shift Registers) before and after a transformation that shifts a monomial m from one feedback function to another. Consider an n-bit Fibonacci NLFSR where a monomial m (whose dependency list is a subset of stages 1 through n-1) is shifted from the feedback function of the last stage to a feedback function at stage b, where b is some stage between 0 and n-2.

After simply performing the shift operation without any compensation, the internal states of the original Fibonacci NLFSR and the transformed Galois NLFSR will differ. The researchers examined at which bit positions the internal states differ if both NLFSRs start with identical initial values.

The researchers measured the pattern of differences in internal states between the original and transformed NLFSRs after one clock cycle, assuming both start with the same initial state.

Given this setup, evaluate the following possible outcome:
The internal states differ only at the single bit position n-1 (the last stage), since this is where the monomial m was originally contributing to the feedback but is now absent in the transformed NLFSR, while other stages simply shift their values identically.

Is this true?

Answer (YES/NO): NO